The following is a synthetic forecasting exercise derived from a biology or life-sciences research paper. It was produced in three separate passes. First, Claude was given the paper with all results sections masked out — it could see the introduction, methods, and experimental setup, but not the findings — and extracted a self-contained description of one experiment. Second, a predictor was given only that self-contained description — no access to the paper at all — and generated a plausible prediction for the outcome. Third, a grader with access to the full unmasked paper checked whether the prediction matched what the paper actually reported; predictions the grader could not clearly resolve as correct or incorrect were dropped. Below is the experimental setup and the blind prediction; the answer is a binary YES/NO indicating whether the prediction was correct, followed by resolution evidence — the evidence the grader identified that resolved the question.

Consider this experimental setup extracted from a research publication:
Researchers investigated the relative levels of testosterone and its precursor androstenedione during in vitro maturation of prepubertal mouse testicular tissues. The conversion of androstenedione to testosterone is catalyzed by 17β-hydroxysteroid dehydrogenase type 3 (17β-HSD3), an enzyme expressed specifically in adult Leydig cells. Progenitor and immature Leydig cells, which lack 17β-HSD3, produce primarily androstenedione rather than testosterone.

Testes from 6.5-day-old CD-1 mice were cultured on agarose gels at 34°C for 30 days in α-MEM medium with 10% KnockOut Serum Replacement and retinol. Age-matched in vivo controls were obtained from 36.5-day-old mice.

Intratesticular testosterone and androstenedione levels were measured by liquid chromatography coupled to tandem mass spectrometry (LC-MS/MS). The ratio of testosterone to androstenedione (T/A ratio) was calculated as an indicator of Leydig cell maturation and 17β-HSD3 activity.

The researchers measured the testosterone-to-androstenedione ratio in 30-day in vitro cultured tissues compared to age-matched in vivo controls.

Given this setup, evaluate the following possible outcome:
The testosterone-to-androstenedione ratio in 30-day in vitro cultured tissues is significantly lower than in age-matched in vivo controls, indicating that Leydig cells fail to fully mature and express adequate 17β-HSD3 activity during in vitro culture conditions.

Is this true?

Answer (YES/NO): NO